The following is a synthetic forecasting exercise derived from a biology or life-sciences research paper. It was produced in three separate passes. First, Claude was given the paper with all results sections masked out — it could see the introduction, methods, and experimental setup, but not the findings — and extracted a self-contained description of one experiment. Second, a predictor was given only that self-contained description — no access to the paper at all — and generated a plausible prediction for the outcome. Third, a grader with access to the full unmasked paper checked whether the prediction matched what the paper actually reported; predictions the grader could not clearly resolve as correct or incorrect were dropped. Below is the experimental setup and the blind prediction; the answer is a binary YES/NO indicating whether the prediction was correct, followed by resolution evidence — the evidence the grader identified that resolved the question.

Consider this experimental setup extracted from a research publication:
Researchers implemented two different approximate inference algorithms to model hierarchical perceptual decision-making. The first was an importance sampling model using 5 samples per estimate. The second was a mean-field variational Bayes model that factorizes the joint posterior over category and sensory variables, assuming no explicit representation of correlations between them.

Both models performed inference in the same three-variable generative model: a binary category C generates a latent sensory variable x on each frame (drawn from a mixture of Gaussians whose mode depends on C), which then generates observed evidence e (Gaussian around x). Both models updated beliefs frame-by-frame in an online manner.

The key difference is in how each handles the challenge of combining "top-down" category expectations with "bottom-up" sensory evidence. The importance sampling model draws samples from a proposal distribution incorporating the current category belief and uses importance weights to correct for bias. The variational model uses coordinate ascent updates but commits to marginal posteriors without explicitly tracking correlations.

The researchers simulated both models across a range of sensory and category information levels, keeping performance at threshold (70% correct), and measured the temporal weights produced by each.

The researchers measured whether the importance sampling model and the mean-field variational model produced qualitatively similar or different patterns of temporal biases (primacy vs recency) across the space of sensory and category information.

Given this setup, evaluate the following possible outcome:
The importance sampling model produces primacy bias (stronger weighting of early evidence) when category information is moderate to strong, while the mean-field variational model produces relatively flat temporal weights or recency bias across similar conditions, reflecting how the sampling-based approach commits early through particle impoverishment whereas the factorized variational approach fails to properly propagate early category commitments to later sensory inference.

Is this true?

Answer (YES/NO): NO